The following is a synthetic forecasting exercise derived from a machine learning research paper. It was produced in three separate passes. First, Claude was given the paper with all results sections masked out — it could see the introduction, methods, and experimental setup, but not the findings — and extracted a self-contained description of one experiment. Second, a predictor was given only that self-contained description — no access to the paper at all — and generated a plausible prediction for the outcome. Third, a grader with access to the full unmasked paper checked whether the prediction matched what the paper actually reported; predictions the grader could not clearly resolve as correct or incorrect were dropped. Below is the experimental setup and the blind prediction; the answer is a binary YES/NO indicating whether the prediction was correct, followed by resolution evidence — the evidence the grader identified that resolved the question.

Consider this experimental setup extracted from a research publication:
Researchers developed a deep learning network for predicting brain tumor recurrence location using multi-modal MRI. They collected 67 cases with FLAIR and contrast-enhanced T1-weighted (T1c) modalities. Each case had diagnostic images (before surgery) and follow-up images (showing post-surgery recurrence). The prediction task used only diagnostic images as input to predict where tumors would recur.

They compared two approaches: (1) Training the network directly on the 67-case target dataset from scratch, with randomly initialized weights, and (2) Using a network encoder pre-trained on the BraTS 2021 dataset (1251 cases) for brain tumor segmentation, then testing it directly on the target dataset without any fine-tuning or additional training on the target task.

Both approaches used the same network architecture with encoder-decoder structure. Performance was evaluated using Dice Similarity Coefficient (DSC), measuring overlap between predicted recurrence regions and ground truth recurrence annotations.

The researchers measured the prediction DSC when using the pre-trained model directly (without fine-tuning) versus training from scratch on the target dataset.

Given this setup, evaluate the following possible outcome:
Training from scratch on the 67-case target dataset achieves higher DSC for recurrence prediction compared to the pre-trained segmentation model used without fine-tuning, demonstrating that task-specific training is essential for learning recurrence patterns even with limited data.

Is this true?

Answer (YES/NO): NO